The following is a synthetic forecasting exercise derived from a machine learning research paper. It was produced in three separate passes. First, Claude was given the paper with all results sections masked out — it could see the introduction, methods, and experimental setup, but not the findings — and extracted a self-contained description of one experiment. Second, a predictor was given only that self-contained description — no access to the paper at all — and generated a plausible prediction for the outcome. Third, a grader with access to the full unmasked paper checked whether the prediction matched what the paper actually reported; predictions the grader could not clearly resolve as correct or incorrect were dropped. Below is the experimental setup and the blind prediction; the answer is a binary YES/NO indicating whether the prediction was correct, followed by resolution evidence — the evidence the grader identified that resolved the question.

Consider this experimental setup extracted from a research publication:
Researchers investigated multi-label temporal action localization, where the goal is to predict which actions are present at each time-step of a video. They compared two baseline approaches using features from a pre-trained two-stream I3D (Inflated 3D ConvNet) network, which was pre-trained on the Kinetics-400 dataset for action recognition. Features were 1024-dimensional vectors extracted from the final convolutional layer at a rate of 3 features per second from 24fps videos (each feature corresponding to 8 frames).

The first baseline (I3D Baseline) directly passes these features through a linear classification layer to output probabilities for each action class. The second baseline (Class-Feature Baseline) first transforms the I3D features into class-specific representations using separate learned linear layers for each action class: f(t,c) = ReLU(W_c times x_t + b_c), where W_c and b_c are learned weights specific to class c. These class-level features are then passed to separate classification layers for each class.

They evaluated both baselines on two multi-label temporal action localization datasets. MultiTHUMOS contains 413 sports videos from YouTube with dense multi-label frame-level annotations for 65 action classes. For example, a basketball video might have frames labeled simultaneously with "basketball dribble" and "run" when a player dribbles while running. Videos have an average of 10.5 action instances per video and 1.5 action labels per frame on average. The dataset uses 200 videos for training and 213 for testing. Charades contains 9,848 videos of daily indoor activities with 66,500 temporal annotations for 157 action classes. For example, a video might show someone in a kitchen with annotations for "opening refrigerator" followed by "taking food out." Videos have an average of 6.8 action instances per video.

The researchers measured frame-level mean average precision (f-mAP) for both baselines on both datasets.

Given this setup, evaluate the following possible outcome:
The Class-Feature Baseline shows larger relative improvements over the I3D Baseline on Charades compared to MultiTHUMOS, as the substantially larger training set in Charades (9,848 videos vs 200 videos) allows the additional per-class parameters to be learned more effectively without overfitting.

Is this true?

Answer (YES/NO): NO